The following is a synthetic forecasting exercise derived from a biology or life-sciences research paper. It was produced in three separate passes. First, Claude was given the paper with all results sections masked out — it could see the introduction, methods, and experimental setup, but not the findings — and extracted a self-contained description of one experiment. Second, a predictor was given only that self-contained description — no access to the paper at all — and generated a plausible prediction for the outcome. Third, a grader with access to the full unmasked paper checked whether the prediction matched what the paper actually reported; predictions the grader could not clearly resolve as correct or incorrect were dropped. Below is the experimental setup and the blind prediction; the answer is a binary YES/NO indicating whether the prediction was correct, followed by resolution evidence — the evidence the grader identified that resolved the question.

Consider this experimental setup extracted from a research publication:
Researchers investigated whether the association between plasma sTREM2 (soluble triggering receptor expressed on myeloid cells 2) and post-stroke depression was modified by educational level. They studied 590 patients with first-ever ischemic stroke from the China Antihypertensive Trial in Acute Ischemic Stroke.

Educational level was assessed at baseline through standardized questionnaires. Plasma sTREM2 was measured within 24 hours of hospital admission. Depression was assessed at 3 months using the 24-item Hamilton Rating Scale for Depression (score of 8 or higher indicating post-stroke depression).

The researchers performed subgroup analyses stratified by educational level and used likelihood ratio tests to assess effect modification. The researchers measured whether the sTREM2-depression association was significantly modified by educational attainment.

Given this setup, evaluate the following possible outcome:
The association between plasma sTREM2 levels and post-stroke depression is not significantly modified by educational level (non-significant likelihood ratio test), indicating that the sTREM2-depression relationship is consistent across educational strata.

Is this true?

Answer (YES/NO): YES